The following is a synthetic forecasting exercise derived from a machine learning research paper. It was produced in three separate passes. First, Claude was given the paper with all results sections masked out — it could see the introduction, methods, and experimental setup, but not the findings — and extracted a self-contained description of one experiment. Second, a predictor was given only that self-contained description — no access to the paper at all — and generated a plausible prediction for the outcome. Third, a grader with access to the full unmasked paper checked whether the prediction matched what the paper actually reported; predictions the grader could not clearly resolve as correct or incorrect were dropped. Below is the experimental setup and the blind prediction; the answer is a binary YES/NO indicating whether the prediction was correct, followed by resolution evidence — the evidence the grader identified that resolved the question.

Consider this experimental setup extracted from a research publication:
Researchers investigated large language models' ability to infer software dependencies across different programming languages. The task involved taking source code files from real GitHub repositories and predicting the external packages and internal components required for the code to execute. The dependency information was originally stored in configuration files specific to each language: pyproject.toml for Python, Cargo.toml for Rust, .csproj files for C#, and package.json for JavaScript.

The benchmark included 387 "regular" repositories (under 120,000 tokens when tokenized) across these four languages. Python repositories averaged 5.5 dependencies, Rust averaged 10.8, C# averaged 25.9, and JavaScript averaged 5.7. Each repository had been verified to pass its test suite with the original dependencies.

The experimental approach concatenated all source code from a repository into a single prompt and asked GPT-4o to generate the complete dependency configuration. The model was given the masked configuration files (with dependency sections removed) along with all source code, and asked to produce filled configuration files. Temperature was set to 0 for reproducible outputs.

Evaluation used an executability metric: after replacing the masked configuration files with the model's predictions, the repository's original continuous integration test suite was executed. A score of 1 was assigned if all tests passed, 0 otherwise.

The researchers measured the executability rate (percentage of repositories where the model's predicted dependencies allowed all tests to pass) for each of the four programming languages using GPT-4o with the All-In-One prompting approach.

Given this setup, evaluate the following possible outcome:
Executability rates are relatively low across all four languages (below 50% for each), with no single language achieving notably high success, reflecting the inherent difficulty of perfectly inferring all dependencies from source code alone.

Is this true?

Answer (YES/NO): YES